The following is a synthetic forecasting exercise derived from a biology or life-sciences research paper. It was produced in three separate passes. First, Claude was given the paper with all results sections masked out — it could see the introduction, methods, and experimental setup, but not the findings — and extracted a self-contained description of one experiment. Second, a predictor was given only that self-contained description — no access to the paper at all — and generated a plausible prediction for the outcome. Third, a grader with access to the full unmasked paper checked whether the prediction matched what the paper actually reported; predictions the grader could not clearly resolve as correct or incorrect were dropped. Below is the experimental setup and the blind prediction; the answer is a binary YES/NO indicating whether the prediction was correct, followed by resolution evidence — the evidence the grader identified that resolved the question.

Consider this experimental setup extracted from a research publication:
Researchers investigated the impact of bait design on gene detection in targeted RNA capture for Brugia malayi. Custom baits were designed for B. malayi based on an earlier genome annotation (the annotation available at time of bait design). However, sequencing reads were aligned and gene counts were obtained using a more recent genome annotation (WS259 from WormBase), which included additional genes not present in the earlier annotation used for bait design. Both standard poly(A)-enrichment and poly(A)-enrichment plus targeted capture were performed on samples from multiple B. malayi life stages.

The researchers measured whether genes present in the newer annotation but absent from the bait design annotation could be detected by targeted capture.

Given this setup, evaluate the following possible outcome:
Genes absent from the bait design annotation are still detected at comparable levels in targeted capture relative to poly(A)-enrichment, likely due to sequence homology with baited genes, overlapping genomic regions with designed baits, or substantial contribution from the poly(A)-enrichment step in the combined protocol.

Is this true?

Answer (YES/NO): NO